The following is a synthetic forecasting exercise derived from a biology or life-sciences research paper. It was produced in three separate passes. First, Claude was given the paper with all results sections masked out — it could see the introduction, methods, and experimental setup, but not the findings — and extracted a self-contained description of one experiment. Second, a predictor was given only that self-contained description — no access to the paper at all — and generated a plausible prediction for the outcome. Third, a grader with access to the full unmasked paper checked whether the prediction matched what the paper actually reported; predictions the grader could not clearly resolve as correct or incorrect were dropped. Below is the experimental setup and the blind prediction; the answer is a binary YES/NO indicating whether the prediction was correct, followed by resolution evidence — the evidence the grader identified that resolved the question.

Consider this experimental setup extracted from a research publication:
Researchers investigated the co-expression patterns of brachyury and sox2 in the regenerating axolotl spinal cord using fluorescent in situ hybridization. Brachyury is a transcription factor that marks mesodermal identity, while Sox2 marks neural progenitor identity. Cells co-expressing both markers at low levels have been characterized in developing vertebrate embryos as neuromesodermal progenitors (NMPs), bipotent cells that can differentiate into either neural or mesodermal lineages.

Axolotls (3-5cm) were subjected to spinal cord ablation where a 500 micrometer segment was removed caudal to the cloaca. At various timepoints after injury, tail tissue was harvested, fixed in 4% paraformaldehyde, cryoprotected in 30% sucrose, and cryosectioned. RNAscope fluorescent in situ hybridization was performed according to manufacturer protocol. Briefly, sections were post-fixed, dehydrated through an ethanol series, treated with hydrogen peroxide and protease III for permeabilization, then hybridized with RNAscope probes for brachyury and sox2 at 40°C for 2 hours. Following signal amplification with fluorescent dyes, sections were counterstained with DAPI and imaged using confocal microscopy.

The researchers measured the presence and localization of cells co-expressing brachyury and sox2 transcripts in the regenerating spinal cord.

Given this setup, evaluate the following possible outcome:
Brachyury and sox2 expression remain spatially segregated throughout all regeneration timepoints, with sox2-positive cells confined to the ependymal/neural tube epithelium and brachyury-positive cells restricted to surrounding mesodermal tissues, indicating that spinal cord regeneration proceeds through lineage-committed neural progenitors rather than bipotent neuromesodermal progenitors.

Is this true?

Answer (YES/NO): NO